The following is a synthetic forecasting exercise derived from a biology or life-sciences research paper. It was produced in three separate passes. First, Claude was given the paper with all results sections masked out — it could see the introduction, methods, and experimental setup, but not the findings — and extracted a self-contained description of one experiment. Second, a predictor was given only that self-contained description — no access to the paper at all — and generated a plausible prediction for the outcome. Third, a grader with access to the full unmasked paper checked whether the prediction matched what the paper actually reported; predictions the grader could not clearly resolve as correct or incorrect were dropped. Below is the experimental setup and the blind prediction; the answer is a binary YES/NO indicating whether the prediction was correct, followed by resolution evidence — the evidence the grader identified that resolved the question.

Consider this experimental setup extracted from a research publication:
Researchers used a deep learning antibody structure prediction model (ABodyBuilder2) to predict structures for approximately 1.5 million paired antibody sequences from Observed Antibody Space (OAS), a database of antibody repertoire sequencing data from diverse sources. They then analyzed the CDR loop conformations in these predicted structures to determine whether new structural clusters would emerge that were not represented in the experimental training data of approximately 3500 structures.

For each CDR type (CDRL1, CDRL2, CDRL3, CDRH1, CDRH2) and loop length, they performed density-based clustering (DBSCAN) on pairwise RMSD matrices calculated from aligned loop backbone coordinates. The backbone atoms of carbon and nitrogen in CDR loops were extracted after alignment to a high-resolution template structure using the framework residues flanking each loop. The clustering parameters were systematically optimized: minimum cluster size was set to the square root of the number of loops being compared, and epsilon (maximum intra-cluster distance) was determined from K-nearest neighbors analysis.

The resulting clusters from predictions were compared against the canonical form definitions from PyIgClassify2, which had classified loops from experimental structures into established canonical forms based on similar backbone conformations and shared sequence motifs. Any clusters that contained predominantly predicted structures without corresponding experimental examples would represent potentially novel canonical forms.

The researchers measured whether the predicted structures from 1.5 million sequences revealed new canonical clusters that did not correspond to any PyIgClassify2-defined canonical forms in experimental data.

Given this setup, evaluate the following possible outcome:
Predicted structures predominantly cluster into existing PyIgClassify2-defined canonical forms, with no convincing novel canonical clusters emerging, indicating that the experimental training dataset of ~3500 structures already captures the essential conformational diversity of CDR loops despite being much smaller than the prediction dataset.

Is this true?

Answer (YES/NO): NO